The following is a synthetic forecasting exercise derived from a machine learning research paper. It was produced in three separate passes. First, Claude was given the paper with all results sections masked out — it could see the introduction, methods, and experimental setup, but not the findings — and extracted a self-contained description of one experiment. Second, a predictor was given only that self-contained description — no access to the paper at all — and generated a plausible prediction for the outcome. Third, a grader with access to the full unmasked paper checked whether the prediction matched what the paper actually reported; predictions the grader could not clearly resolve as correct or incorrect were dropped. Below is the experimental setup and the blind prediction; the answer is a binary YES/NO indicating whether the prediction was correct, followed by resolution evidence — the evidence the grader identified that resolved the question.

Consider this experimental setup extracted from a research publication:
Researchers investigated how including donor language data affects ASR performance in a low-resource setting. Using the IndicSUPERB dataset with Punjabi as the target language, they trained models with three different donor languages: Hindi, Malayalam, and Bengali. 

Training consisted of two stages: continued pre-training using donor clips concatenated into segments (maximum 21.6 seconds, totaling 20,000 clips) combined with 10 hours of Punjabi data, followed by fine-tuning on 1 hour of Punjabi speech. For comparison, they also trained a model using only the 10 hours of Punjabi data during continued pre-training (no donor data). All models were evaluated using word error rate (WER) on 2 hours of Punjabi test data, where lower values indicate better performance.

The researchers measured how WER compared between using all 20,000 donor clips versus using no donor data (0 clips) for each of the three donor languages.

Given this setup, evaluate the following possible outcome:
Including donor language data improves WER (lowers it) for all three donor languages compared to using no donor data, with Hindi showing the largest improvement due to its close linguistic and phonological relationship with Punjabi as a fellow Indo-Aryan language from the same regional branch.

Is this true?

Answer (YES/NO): NO